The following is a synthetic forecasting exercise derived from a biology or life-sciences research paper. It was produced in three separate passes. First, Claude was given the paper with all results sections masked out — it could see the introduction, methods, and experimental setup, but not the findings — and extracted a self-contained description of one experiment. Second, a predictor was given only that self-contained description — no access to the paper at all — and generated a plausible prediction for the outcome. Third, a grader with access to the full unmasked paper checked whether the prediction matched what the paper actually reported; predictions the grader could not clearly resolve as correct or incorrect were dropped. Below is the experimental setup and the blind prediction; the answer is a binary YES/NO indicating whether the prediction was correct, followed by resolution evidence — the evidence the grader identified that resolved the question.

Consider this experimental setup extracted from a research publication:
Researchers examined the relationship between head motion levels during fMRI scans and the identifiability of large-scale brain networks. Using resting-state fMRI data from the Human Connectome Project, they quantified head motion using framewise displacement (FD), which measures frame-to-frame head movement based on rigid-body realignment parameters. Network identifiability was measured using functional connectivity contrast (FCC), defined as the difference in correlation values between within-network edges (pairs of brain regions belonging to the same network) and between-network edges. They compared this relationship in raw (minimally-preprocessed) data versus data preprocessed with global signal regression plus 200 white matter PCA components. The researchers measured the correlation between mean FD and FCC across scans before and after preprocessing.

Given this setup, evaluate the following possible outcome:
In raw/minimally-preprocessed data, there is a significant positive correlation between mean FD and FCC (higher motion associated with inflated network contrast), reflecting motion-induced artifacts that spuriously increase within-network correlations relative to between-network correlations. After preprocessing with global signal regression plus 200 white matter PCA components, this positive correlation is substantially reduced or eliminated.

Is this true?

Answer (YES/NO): NO